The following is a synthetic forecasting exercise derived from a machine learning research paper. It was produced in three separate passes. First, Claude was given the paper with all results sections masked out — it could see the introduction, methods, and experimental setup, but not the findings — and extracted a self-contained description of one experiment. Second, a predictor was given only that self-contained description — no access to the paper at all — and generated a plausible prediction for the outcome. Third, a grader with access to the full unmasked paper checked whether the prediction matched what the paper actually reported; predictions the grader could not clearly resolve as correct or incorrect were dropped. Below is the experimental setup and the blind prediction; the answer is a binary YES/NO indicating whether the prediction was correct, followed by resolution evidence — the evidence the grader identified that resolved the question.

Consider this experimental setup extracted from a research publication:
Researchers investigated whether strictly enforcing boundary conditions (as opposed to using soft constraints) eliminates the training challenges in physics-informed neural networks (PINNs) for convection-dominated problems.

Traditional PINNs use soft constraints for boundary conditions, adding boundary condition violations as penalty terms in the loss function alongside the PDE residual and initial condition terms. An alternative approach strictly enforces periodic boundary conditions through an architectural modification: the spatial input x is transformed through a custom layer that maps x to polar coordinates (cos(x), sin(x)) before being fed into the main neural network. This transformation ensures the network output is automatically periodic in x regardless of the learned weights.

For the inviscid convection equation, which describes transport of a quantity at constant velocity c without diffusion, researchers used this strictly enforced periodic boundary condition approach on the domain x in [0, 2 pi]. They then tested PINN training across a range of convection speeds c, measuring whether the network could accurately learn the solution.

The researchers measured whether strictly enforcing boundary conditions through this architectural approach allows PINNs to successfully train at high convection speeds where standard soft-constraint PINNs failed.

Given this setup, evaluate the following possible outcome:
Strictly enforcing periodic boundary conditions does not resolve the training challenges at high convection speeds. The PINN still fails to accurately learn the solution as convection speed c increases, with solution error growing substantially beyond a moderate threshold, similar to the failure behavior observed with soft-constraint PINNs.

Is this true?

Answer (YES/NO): YES